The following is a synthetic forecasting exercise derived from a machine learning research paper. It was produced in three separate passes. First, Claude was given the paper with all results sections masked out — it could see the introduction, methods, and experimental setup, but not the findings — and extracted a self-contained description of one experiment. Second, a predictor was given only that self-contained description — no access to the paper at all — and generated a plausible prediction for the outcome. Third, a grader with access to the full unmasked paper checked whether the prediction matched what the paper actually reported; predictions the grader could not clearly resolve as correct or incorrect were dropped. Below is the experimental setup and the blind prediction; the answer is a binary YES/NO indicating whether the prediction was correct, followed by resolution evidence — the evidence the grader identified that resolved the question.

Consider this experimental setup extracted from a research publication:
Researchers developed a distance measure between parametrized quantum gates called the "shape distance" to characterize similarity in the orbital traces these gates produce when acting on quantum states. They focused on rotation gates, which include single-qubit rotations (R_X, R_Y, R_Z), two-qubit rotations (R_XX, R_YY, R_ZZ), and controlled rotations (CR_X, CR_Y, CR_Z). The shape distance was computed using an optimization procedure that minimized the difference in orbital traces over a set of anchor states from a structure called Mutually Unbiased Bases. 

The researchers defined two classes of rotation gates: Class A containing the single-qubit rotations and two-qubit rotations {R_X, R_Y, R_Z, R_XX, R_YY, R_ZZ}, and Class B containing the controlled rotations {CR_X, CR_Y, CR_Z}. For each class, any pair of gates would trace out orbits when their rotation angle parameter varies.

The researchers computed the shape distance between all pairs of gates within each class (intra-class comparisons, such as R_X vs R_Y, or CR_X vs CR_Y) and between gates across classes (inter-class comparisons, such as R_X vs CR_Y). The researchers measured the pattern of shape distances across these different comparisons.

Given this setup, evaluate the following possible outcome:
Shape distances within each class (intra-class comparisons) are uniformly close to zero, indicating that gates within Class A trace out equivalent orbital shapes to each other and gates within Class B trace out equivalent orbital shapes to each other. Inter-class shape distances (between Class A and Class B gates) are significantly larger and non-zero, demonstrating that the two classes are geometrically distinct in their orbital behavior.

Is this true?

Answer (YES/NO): YES